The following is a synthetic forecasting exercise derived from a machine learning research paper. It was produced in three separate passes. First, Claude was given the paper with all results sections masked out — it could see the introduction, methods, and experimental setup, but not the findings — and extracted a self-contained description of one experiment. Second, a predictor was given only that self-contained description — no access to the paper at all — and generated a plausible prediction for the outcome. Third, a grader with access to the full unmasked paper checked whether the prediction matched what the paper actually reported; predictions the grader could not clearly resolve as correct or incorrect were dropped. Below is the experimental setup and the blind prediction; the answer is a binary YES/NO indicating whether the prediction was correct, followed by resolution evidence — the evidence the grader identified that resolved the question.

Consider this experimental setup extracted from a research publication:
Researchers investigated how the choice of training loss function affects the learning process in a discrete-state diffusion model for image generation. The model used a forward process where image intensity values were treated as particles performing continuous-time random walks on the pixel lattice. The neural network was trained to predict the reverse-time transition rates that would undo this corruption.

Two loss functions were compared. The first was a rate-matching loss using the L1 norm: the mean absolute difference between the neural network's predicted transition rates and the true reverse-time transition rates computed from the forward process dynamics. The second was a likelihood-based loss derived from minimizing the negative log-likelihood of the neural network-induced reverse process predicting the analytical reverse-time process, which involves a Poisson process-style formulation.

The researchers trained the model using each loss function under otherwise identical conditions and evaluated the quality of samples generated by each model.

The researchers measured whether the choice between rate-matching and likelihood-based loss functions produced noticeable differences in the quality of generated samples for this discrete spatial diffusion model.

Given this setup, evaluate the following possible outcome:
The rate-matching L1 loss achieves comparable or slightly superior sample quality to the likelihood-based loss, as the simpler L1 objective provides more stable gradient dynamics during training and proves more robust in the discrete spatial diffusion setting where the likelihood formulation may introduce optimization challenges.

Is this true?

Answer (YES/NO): YES